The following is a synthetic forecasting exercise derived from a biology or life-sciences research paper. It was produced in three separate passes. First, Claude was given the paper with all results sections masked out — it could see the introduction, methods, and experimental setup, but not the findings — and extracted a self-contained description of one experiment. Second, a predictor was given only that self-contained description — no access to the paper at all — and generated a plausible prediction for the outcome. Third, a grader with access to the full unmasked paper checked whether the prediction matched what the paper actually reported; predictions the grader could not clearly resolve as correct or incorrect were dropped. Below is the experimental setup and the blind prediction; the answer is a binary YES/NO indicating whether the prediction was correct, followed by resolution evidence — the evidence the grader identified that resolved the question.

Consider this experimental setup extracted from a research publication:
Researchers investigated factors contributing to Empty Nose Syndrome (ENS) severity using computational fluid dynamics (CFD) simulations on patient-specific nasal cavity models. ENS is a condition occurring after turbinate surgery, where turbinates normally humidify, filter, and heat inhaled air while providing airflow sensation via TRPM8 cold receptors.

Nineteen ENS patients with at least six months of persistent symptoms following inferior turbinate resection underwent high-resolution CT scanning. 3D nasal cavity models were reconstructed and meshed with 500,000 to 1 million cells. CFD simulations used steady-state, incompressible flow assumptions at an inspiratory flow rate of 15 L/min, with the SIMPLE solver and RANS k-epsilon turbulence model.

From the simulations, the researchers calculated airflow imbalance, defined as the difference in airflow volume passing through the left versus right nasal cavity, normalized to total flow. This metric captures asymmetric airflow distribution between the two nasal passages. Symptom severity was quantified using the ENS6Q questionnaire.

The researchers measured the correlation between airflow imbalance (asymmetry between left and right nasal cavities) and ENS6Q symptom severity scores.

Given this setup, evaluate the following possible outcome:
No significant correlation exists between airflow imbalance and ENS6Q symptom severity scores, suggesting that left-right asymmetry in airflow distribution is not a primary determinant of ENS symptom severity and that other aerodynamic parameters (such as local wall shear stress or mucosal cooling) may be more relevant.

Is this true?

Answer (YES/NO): YES